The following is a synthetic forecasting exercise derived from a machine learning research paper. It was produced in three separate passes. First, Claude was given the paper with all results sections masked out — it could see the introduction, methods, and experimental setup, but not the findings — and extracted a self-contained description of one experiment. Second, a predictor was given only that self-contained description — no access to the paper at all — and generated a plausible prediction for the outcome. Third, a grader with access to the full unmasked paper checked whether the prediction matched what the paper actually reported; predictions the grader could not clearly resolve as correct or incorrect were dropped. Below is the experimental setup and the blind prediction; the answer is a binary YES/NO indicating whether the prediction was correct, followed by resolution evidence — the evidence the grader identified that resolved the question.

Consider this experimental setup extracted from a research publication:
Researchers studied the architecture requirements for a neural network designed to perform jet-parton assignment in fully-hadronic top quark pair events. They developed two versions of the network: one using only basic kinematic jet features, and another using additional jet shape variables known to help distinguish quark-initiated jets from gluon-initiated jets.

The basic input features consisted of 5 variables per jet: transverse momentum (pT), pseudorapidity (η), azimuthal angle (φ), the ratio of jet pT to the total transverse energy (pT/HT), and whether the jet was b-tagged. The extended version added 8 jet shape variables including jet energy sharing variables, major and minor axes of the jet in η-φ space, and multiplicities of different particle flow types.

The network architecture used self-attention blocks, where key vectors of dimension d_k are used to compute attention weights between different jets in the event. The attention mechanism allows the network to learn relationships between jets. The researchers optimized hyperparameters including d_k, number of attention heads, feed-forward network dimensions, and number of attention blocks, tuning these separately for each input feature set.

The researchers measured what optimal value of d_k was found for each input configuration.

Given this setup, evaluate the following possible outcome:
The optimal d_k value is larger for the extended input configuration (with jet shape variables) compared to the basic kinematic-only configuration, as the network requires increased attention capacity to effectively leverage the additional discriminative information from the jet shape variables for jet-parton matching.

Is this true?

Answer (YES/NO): YES